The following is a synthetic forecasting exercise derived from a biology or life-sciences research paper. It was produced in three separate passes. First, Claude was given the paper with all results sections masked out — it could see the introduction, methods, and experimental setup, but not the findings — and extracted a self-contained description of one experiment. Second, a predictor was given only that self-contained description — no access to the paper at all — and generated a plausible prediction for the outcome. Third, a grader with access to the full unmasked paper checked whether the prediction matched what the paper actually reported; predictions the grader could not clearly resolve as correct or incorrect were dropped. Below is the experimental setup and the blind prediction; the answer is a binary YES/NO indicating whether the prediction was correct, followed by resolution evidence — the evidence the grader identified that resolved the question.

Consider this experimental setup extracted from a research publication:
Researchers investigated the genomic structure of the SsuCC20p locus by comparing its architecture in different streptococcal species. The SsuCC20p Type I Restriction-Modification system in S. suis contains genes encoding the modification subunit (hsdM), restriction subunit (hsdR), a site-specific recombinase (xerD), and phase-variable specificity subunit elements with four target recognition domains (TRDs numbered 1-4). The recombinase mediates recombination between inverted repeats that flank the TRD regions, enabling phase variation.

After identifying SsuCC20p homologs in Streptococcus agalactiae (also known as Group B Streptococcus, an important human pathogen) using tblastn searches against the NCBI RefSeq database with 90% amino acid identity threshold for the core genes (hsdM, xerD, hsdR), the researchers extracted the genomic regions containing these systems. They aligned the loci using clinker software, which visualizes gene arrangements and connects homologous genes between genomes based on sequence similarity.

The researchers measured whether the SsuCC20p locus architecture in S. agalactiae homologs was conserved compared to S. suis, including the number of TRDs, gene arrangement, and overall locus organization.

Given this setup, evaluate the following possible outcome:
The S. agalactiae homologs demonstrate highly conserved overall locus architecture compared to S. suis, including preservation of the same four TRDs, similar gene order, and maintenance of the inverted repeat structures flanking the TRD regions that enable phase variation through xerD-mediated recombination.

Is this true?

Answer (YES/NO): NO